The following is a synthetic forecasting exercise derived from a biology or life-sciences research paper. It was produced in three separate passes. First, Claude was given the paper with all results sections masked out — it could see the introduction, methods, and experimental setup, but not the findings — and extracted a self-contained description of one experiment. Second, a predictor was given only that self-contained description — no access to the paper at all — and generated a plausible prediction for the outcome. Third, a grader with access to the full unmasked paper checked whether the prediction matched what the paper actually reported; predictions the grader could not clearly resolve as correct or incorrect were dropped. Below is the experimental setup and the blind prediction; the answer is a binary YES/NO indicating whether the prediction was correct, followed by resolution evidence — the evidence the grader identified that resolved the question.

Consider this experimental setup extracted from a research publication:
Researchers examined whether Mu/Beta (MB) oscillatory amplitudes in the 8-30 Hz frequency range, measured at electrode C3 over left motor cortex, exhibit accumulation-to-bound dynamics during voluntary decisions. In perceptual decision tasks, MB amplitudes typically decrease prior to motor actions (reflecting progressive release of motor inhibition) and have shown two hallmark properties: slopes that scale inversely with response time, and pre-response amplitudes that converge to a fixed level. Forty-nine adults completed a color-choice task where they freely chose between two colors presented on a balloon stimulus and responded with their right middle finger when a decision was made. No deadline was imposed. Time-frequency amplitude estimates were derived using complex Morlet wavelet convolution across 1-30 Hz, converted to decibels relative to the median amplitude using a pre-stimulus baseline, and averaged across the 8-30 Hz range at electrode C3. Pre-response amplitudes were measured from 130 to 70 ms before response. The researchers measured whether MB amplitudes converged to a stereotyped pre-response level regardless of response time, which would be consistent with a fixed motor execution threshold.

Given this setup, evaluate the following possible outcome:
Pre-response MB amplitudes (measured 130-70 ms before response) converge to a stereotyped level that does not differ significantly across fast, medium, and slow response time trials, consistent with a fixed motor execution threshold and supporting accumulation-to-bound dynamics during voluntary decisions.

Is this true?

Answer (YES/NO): YES